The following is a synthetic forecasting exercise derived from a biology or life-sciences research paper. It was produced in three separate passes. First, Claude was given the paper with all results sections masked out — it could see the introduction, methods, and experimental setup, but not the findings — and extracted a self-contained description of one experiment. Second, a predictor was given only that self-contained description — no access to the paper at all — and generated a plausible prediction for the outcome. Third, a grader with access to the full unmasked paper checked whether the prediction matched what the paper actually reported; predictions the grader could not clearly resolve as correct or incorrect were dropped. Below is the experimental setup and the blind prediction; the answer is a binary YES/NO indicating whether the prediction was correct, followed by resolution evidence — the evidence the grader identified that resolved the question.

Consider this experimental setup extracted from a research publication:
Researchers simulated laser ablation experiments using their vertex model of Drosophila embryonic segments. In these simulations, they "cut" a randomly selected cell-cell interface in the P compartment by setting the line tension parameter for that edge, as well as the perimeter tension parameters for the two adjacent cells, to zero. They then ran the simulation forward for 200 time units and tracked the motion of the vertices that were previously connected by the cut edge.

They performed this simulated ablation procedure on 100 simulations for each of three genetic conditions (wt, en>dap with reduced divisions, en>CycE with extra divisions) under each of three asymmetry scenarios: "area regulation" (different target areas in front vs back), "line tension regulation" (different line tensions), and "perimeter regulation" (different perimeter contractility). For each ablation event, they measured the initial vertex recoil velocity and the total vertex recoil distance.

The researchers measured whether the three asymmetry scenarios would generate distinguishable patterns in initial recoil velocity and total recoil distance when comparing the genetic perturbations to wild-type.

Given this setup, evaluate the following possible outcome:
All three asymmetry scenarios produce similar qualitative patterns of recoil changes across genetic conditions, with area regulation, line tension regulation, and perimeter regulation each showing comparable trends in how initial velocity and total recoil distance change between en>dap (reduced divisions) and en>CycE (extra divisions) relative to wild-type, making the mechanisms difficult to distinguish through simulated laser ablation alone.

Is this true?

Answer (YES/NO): NO